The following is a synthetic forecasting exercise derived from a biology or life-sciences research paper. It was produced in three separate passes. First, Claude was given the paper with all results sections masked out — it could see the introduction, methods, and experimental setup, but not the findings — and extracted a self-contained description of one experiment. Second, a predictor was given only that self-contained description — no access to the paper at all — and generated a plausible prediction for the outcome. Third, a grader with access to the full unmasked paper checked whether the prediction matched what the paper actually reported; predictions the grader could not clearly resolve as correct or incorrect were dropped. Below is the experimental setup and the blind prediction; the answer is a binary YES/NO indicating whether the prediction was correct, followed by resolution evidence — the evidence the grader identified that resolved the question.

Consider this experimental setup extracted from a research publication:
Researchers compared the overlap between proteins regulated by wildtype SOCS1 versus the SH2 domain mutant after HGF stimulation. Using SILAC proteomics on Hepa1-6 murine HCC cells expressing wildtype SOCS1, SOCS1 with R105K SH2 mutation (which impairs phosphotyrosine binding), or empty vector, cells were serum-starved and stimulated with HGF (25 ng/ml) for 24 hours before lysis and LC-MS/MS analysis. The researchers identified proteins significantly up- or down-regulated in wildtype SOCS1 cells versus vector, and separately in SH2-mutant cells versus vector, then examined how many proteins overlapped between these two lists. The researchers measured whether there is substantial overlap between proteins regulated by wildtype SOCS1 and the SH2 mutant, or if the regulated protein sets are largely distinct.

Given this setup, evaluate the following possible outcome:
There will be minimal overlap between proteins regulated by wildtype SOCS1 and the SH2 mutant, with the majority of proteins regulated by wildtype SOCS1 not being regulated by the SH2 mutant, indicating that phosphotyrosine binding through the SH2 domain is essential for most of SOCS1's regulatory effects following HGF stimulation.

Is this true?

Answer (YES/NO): NO